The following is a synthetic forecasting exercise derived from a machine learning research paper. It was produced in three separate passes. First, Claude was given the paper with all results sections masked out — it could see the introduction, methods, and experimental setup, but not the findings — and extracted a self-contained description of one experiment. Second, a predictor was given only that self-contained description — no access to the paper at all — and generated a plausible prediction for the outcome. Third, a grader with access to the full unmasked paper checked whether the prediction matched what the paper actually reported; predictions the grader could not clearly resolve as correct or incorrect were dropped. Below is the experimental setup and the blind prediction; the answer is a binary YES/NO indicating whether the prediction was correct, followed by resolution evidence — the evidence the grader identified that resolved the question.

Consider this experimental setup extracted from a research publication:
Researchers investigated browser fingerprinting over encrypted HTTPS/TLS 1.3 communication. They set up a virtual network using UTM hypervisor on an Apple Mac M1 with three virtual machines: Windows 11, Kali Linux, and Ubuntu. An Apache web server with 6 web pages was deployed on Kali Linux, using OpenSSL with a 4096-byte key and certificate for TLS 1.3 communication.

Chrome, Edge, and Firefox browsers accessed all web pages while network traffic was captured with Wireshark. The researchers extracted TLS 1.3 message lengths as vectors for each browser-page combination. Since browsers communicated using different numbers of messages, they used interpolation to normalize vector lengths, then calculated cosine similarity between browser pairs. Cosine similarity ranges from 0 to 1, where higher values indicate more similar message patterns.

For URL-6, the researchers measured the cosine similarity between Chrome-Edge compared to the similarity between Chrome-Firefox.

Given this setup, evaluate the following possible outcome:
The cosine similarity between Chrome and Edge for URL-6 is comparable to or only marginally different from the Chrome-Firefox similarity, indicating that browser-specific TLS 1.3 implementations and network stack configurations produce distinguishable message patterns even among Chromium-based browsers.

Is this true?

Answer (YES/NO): NO